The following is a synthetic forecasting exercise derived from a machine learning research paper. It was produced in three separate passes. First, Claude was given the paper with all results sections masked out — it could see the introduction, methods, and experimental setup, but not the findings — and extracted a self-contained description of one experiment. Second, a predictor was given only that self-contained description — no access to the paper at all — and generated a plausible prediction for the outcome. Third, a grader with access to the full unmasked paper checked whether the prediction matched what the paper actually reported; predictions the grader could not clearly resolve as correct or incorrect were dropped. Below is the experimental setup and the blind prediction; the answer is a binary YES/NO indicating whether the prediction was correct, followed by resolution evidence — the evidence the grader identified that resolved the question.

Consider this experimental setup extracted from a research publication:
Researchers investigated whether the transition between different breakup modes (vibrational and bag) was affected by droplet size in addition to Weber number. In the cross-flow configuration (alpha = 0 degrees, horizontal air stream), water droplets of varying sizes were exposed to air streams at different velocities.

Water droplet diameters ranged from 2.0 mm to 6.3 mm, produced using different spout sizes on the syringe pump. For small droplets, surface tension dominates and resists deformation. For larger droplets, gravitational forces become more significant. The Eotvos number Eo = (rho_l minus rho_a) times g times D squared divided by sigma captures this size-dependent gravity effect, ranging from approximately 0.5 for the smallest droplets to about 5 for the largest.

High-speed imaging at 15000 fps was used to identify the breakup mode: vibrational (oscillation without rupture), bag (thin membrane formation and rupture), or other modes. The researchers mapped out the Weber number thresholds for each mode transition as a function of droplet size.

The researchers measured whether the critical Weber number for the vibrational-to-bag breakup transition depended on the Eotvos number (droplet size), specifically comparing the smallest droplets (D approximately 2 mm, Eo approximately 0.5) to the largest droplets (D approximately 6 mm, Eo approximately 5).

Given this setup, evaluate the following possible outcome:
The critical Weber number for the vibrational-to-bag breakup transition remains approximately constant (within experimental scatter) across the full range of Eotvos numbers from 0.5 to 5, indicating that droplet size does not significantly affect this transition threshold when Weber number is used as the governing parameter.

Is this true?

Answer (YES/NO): NO